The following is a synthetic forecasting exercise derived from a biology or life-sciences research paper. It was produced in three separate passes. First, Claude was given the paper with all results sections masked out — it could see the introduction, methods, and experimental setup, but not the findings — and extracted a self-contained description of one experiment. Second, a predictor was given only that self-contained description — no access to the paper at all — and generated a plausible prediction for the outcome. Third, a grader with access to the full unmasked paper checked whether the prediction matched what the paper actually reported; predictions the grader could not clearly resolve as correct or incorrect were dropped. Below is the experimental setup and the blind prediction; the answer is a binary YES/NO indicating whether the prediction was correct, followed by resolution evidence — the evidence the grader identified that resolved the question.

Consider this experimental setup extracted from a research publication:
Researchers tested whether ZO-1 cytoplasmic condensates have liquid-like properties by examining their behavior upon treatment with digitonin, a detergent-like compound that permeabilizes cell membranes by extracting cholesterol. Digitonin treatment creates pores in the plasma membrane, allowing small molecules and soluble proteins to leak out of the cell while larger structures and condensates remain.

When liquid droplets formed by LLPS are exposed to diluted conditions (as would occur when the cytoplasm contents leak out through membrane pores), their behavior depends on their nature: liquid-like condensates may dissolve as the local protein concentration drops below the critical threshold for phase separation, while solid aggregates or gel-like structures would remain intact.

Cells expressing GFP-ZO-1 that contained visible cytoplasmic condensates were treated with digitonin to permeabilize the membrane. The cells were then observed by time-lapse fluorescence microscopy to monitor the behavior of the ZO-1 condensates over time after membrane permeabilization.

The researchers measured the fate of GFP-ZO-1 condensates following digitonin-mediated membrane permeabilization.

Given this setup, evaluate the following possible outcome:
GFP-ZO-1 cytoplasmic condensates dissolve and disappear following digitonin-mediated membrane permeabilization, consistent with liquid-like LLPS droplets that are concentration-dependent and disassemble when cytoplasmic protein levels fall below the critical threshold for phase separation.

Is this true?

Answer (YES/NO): YES